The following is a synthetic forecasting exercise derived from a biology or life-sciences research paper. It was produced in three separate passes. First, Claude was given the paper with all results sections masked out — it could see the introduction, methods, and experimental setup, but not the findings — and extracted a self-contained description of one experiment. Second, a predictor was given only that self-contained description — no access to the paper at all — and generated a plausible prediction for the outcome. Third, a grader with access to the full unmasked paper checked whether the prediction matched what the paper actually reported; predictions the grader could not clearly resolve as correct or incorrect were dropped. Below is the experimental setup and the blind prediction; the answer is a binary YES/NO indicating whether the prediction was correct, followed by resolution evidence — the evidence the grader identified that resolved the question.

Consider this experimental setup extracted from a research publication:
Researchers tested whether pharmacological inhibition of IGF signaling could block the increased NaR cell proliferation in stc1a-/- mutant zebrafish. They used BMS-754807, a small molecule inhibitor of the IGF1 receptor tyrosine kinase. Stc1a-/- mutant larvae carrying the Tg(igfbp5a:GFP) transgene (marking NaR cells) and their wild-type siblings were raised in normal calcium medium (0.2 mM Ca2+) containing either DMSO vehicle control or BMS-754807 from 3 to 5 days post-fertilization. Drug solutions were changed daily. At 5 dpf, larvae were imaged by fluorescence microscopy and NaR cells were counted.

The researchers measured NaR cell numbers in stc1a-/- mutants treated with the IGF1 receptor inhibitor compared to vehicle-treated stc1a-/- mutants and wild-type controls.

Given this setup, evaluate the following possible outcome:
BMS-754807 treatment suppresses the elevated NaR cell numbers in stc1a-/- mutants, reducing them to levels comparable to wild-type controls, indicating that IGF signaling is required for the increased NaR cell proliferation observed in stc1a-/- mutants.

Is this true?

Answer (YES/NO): YES